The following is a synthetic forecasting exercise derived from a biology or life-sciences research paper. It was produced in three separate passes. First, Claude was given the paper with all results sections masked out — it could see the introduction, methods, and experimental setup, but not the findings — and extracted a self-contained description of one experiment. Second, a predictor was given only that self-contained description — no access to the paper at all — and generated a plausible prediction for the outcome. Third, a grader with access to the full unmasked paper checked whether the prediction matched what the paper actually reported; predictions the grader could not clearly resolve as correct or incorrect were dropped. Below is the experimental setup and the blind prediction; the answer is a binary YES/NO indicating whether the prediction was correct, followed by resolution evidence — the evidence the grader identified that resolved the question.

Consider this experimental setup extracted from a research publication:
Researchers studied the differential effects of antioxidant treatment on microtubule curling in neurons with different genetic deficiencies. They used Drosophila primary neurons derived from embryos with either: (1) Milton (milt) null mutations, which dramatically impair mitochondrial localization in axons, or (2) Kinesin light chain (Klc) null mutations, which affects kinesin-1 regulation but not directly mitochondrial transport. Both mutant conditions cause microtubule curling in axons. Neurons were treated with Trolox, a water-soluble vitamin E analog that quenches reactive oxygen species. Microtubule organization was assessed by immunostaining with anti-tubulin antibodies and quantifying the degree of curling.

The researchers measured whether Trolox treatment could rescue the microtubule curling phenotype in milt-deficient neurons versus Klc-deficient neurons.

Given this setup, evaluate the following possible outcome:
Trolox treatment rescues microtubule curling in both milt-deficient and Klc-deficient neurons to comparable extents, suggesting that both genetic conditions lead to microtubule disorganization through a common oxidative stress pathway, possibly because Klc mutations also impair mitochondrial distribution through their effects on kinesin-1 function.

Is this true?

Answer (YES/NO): NO